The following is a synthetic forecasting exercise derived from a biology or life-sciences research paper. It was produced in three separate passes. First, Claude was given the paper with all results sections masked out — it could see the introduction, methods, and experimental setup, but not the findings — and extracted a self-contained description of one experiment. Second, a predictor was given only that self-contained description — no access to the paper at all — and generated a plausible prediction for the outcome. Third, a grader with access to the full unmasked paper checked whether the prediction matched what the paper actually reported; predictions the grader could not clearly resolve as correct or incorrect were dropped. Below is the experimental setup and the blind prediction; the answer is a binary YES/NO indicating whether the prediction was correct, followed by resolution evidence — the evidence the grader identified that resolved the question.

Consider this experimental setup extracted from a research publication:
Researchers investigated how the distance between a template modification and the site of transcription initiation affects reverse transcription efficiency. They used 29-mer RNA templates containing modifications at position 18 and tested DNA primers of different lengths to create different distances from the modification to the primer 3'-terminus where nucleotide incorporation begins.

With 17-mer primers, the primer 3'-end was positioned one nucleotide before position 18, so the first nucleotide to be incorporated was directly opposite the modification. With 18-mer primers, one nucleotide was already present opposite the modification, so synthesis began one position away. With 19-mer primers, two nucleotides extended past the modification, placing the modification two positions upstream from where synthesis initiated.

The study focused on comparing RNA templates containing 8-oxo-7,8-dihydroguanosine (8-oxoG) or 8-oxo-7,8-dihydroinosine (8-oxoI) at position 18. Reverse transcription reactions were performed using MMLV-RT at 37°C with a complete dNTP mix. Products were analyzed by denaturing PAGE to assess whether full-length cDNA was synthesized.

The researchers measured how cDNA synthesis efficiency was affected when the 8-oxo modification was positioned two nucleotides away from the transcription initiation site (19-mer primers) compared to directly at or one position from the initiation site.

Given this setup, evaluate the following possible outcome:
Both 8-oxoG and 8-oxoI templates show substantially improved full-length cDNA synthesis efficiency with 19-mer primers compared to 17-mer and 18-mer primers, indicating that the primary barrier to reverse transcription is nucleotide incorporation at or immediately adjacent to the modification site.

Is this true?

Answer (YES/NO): NO